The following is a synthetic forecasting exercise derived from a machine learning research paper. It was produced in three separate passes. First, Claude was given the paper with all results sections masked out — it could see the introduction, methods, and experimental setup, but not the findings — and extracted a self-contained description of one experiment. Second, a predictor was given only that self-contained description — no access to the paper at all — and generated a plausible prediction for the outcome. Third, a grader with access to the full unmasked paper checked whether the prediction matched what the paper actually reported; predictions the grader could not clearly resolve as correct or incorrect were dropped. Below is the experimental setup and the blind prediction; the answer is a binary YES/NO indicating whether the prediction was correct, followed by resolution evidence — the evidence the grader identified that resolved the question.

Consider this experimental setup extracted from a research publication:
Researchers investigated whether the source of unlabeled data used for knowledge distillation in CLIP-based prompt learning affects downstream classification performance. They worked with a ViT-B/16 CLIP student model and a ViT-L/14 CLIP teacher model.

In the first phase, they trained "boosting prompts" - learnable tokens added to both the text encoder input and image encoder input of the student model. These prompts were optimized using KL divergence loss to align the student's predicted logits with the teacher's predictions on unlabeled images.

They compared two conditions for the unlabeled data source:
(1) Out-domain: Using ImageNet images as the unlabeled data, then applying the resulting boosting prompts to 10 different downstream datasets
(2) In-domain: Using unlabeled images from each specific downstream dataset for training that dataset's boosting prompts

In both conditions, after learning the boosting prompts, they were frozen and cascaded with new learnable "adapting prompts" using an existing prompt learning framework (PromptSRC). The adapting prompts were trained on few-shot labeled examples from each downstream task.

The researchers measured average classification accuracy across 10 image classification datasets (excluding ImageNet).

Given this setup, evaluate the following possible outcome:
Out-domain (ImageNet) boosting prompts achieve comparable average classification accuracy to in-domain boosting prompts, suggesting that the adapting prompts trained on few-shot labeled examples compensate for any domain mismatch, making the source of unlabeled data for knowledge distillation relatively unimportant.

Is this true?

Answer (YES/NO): NO